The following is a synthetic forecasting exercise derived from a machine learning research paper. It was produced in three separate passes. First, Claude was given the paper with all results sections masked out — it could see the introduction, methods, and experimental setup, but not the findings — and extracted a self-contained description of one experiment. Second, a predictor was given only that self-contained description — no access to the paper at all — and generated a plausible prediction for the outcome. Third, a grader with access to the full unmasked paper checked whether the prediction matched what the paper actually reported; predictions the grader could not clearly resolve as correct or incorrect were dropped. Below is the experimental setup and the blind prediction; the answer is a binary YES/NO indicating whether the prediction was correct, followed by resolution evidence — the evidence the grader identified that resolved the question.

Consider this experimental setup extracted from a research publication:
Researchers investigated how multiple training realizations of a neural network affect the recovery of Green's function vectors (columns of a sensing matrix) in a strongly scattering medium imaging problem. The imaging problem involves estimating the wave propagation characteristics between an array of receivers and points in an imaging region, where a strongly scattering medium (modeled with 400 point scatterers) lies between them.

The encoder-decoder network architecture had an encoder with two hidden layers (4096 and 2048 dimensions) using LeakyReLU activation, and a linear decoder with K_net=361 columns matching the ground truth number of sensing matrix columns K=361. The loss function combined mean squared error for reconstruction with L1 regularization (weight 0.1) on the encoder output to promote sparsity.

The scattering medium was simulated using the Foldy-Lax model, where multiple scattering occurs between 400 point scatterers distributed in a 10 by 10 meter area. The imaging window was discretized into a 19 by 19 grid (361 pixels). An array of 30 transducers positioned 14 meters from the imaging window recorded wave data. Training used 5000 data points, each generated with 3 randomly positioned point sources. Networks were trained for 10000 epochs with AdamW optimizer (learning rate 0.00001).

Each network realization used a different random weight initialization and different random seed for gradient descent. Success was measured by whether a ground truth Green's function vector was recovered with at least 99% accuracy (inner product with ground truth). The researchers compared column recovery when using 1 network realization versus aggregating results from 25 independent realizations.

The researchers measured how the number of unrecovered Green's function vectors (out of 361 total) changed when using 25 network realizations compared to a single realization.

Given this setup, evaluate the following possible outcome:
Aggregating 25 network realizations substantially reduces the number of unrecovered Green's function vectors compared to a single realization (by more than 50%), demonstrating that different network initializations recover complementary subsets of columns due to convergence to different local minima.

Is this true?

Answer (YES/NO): YES